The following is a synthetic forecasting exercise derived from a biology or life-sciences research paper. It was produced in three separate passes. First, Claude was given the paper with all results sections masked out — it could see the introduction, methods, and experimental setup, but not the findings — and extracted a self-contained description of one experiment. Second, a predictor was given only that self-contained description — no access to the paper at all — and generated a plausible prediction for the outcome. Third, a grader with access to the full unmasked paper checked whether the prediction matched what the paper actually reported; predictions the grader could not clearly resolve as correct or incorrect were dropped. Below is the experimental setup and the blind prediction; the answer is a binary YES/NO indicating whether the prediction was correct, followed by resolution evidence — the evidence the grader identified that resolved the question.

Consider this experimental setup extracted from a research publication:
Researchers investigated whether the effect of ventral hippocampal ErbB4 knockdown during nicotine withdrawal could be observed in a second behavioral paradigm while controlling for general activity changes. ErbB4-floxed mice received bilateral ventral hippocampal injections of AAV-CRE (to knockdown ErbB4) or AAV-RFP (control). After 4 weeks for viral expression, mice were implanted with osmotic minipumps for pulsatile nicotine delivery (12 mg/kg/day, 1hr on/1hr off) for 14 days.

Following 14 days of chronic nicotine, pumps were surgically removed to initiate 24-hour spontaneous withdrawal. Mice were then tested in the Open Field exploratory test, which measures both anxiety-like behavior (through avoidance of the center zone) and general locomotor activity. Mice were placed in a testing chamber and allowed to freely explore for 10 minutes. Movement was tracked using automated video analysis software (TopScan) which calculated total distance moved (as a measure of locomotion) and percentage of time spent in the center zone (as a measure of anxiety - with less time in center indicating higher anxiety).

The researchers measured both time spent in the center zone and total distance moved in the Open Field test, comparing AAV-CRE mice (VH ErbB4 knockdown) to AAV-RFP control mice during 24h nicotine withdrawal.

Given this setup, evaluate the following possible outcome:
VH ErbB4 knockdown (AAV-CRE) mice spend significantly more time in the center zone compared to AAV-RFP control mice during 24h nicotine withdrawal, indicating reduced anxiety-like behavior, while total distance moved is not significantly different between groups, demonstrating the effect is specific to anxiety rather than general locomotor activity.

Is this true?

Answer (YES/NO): YES